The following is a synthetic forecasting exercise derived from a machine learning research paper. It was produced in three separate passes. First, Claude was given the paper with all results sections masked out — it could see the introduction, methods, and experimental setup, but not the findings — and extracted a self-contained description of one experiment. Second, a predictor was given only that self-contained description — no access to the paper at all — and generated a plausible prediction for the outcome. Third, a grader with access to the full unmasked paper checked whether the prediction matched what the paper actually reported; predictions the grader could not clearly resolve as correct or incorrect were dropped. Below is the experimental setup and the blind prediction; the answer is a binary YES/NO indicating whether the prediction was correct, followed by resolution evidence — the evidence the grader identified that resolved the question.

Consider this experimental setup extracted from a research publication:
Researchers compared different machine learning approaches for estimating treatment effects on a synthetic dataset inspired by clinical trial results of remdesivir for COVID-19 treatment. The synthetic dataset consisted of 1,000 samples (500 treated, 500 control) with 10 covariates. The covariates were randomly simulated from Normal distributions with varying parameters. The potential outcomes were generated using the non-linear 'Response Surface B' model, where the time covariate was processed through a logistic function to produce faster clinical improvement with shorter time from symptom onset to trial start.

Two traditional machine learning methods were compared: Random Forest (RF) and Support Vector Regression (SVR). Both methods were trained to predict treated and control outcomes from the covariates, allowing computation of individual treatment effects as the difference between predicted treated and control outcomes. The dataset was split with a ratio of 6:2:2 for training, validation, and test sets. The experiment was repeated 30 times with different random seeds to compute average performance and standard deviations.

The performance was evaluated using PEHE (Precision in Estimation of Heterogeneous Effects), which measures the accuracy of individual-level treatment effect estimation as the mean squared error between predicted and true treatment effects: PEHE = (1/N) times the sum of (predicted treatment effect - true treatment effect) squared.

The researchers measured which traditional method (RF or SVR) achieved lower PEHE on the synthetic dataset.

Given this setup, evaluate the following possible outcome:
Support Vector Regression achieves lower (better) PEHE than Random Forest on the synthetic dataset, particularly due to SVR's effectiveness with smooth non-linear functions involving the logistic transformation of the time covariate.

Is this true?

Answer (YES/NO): NO